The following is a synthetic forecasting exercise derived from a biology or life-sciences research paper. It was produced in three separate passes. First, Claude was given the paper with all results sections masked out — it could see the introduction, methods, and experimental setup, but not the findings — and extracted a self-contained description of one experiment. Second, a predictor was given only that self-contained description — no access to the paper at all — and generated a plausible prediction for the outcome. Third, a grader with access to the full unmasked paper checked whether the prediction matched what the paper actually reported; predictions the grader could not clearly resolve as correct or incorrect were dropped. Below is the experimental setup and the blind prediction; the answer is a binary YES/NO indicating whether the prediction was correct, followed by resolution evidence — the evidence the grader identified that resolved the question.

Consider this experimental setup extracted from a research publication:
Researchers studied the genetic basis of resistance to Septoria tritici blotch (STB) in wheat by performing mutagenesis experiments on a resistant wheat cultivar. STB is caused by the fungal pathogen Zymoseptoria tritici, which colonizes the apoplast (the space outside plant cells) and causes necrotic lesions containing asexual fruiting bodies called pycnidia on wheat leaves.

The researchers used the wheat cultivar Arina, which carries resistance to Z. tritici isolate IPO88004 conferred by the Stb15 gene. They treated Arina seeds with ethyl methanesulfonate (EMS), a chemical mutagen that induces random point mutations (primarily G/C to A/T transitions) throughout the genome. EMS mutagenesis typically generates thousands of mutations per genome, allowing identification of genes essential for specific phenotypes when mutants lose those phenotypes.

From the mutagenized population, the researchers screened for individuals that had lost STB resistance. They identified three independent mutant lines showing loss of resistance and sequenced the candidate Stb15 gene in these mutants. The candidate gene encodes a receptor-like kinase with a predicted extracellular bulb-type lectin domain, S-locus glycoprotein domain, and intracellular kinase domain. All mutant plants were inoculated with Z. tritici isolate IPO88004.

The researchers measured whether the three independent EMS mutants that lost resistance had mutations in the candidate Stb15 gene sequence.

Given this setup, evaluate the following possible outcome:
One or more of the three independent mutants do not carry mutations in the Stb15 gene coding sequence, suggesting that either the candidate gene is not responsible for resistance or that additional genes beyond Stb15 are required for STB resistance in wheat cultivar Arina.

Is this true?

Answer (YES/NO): NO